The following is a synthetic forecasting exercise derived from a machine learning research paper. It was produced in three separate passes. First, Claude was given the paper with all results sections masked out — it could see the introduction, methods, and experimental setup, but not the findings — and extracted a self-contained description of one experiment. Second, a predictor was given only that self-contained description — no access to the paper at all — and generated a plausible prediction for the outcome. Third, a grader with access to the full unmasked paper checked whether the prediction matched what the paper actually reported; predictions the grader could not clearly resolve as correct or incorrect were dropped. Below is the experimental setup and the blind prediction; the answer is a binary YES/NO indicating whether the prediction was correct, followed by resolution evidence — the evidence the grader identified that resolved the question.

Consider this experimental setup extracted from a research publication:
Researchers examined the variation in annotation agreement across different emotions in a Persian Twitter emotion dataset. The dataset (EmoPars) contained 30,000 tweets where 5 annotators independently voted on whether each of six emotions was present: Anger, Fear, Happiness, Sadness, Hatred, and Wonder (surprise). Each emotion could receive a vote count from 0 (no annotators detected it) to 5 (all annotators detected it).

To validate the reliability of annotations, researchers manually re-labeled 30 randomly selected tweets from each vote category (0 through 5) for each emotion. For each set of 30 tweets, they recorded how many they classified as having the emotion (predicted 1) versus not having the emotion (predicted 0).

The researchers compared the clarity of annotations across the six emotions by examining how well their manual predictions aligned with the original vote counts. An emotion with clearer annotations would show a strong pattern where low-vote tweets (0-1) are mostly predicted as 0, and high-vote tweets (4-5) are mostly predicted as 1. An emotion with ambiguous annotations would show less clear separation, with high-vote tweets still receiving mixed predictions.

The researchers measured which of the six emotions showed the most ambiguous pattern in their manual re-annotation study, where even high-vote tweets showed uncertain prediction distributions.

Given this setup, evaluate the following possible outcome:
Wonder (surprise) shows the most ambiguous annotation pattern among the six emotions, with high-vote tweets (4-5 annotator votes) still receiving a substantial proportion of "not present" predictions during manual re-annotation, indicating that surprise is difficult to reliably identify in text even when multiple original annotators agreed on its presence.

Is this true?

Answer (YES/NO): YES